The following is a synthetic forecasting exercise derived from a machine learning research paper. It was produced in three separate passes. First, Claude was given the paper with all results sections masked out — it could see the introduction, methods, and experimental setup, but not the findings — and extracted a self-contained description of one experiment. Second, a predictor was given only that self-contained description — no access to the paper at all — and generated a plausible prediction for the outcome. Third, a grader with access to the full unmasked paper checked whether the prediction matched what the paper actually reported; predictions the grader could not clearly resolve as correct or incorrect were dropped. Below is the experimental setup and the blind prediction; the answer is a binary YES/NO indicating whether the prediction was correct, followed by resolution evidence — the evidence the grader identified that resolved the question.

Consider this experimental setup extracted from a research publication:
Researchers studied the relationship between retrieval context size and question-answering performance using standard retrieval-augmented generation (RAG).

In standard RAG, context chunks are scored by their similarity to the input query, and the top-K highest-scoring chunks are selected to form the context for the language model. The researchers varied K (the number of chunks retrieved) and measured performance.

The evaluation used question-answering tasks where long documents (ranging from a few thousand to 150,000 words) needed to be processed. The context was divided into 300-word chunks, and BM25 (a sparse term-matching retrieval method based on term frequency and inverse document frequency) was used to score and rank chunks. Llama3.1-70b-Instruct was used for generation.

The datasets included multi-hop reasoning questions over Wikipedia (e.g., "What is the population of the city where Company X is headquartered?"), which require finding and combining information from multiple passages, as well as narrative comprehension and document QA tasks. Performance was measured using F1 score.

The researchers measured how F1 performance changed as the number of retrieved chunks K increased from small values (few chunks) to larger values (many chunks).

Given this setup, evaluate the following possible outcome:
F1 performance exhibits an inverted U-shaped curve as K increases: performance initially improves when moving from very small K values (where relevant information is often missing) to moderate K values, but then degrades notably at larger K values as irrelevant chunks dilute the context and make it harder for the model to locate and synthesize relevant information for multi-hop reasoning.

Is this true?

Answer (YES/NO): NO